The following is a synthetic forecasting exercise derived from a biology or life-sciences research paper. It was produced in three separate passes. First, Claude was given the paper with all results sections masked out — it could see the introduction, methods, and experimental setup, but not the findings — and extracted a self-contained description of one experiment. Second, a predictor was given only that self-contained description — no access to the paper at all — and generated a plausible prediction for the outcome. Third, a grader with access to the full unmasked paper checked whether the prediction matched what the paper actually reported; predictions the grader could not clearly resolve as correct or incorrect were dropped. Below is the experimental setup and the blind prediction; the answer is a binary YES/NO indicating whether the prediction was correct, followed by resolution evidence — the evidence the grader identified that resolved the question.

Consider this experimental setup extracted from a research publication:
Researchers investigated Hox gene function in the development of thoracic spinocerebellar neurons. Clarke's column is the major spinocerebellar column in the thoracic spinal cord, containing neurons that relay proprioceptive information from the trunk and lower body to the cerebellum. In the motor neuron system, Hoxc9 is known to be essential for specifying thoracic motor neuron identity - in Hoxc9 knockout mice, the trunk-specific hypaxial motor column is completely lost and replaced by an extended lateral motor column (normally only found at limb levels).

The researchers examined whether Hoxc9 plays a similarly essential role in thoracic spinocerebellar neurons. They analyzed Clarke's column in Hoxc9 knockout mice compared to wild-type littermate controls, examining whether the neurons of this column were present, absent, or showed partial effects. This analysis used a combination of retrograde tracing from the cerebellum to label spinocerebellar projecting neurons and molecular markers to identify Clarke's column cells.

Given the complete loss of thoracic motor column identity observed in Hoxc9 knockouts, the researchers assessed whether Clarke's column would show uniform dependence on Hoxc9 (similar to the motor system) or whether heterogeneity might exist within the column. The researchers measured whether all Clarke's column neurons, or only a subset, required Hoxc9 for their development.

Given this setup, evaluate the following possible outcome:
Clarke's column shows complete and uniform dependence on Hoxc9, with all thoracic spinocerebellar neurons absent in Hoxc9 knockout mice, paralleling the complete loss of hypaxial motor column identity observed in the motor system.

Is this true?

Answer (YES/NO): NO